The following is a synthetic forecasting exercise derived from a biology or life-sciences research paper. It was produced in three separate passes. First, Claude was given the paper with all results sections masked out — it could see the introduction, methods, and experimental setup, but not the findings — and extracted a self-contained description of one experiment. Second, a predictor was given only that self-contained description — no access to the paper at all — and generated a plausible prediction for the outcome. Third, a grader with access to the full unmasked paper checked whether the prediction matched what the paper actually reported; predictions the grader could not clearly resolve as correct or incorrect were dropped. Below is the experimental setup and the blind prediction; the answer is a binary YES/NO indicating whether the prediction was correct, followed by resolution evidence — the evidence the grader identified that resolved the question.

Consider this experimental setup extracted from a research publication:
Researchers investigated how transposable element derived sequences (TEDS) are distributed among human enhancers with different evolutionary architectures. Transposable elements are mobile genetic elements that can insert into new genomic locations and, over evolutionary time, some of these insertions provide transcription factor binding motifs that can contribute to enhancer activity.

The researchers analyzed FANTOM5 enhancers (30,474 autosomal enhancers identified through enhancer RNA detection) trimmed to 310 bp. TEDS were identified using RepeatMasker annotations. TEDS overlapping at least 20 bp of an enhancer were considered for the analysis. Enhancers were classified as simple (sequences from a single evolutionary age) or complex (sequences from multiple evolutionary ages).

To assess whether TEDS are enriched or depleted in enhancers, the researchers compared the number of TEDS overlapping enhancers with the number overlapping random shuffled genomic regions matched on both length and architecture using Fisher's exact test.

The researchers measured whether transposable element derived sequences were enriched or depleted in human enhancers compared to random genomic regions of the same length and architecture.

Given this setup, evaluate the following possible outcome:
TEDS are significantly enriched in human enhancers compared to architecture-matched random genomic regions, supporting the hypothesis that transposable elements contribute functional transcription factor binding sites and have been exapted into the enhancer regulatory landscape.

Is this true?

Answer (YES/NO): NO